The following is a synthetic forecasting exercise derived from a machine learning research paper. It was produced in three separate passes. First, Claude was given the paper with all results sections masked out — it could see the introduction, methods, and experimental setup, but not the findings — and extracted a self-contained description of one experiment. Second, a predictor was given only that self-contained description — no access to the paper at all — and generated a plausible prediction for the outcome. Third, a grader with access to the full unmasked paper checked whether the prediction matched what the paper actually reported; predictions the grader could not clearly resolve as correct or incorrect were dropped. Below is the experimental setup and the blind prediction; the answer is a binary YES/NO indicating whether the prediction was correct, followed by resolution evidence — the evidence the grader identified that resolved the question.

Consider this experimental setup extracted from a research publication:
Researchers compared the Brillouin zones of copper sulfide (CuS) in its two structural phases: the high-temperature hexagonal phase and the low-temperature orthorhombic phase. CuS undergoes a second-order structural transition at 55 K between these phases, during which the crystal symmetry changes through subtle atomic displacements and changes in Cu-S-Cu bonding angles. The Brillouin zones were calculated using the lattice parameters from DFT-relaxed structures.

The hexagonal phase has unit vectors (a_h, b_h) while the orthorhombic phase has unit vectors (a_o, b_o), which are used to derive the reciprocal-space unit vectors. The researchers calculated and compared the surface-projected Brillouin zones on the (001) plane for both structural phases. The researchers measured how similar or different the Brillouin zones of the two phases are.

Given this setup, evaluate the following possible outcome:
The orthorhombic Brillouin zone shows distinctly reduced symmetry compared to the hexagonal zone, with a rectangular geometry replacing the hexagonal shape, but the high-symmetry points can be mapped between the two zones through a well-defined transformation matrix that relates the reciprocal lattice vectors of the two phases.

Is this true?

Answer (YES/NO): NO